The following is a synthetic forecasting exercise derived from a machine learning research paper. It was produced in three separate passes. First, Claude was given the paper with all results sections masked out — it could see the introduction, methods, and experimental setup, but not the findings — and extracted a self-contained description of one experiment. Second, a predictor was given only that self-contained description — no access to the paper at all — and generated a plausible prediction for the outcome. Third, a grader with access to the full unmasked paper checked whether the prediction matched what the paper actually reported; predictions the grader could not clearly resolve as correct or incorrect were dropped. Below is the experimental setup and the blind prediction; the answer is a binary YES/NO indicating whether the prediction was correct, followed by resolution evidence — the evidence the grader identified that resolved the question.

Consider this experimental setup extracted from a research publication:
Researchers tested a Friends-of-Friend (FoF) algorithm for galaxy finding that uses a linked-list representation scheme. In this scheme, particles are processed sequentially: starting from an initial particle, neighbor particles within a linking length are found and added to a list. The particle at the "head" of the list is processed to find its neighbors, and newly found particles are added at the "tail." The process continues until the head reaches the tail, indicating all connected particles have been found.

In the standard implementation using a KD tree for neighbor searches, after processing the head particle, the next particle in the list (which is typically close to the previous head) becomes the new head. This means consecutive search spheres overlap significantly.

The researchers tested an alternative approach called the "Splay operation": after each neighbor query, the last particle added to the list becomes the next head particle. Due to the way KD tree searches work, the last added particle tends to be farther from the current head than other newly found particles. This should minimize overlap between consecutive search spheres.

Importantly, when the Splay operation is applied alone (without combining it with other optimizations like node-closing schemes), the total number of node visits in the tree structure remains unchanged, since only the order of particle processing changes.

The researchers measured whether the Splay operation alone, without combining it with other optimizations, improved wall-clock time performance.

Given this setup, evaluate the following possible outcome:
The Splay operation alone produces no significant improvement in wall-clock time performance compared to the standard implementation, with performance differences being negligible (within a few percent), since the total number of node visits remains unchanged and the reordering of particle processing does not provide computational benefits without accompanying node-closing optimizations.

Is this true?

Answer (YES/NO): YES